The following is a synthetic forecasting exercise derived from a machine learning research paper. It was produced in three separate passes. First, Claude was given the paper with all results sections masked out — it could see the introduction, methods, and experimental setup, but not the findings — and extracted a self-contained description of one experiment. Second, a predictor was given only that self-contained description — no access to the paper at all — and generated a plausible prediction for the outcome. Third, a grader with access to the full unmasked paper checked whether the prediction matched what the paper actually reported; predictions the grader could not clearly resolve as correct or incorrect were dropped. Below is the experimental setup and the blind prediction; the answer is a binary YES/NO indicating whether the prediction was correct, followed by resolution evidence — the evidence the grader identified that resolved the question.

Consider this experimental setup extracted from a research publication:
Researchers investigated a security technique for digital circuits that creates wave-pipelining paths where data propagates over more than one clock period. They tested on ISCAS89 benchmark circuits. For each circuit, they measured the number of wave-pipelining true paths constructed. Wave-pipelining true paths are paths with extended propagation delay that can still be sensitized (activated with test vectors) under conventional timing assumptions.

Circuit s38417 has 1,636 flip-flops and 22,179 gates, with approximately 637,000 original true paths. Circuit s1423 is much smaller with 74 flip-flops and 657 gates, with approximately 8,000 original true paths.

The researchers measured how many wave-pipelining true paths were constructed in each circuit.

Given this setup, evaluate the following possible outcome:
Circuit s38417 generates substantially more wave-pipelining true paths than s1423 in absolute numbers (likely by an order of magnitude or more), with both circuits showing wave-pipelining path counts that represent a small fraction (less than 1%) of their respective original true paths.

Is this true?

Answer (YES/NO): NO